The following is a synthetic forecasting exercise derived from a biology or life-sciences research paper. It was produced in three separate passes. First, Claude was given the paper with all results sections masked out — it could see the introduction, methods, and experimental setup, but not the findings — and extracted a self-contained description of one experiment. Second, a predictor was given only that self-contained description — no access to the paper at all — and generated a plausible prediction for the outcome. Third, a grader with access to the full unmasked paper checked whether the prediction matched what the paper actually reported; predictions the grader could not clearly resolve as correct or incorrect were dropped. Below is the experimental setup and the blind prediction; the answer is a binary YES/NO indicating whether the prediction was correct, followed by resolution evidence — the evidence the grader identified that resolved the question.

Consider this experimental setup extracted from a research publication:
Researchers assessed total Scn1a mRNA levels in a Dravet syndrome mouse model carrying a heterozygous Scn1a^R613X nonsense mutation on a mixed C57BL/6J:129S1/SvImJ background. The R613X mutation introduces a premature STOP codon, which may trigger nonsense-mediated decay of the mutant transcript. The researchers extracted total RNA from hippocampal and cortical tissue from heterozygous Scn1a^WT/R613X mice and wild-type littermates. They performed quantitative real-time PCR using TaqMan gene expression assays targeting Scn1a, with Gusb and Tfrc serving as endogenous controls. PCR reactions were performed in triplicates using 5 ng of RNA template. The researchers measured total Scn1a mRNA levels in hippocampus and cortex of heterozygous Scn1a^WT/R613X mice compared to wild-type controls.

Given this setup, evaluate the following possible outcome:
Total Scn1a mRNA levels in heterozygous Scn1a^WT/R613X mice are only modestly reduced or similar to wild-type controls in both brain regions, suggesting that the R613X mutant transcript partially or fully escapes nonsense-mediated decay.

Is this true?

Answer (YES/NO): NO